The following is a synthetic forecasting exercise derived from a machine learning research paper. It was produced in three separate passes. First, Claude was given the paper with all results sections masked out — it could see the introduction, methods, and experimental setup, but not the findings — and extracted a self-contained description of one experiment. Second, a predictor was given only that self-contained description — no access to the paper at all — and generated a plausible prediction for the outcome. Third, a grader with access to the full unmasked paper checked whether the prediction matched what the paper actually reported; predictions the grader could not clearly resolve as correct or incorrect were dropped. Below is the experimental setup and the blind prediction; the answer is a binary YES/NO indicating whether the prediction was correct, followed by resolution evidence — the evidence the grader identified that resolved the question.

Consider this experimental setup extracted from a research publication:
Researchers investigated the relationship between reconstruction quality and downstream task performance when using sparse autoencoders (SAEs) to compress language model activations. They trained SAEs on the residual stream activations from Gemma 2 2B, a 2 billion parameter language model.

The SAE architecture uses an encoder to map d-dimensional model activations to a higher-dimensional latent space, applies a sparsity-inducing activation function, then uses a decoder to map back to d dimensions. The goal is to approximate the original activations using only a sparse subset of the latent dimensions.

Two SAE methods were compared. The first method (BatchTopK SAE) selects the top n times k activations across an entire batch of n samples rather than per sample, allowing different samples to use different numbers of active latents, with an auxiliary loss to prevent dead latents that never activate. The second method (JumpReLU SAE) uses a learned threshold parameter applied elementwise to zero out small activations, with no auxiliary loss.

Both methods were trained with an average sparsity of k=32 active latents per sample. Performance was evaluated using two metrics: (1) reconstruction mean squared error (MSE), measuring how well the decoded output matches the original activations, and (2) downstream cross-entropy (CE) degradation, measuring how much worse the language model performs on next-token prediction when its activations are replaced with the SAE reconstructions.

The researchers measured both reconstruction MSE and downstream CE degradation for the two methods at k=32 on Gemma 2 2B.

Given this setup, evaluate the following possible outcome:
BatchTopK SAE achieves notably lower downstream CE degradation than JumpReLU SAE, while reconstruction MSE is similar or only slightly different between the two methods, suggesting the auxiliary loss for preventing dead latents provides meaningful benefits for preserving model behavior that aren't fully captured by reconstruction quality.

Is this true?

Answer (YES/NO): NO